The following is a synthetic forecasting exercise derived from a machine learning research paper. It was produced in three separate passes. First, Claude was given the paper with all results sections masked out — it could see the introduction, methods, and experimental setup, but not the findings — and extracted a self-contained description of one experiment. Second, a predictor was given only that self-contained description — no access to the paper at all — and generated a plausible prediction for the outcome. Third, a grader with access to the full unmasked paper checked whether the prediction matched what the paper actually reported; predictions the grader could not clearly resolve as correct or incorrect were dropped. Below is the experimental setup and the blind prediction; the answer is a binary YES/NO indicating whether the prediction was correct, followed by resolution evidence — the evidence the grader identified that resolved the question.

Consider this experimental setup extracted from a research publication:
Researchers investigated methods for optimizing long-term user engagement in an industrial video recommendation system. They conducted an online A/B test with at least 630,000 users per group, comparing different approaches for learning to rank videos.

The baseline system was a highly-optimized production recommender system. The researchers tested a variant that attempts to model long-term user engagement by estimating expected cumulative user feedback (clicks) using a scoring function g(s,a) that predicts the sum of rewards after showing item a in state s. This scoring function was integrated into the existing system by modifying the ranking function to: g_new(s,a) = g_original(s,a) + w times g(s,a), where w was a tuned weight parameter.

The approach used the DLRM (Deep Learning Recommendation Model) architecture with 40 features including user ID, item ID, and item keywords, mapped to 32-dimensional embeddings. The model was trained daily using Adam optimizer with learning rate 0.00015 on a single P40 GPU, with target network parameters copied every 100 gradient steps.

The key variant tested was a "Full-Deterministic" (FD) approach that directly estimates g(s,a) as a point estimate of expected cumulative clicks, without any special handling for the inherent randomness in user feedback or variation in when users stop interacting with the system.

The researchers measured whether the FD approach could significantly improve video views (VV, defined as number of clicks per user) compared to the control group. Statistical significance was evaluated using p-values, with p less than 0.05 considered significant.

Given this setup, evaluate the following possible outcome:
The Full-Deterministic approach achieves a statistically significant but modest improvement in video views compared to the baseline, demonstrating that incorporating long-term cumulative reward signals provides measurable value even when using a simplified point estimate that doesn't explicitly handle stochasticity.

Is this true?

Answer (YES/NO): NO